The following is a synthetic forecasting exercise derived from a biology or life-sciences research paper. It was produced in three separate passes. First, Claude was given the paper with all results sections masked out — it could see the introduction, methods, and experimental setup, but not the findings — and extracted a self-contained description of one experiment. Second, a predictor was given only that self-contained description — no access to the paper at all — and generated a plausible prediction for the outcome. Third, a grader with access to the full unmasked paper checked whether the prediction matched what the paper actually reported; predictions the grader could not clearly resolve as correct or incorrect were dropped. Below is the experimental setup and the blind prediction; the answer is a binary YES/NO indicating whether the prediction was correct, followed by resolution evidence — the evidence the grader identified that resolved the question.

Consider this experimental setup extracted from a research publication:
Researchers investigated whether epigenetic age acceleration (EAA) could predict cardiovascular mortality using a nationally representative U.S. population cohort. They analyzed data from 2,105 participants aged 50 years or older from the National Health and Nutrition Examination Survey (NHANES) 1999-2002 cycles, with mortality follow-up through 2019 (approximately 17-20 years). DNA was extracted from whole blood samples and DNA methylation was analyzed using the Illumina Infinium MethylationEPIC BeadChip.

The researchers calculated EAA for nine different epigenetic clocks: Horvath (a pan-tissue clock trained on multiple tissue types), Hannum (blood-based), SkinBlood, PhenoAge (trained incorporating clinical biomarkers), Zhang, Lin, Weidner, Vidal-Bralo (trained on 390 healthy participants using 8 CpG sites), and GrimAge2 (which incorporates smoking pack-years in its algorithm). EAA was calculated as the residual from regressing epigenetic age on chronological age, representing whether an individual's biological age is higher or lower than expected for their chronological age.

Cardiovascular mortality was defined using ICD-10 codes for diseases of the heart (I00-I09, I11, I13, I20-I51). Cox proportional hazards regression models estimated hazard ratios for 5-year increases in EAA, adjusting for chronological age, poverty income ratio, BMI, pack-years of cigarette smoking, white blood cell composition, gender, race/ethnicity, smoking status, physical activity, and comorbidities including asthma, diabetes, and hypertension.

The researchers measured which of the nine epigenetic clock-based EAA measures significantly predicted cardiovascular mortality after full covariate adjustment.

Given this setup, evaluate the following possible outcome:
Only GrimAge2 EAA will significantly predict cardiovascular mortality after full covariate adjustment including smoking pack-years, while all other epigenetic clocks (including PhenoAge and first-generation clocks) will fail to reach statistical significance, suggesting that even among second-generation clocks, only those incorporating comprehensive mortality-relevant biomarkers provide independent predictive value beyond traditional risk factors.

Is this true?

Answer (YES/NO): YES